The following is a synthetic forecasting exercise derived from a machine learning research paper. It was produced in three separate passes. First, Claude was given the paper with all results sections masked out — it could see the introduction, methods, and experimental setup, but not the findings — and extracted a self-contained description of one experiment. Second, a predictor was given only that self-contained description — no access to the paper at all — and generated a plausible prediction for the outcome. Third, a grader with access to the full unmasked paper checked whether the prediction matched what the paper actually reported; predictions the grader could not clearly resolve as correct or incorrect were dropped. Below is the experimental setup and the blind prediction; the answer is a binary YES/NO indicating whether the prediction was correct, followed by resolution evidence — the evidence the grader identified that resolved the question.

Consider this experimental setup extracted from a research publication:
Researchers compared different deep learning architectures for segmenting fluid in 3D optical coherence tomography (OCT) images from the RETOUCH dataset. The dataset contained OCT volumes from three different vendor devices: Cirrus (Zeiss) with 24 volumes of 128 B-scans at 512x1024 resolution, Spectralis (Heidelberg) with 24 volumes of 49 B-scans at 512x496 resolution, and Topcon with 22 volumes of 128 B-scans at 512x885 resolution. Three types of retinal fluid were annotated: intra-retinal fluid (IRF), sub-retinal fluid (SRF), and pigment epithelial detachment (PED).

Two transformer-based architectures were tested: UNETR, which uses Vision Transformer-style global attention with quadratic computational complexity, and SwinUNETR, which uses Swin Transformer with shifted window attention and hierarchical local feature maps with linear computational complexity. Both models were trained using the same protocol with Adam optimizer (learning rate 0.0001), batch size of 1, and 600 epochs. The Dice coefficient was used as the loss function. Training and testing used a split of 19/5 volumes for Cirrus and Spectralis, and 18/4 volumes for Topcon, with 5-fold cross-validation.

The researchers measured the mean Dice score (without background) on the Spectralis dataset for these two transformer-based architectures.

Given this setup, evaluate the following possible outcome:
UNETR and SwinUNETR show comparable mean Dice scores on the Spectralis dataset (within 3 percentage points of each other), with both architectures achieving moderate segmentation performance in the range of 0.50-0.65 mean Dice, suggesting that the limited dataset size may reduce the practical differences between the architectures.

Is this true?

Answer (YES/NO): NO